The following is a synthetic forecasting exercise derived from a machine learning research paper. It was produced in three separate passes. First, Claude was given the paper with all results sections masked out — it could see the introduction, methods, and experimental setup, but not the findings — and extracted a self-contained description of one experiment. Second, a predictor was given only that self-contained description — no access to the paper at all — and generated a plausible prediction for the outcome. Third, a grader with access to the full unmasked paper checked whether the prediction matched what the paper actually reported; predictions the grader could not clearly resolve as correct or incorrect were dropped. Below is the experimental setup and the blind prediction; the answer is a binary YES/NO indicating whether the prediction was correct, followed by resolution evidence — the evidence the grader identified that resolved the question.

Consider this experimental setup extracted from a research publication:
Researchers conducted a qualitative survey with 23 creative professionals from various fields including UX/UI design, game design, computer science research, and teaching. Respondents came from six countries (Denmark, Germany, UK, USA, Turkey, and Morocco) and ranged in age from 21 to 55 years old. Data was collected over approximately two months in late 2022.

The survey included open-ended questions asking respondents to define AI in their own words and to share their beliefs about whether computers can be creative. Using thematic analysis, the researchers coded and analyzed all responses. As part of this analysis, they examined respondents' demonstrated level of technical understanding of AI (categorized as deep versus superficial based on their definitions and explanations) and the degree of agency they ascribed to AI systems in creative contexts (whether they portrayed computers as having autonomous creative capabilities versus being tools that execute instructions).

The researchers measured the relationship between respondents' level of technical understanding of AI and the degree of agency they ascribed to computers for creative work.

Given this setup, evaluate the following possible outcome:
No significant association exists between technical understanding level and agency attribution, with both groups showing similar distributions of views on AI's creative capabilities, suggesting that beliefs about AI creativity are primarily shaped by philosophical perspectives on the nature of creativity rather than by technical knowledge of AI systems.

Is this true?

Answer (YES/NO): NO